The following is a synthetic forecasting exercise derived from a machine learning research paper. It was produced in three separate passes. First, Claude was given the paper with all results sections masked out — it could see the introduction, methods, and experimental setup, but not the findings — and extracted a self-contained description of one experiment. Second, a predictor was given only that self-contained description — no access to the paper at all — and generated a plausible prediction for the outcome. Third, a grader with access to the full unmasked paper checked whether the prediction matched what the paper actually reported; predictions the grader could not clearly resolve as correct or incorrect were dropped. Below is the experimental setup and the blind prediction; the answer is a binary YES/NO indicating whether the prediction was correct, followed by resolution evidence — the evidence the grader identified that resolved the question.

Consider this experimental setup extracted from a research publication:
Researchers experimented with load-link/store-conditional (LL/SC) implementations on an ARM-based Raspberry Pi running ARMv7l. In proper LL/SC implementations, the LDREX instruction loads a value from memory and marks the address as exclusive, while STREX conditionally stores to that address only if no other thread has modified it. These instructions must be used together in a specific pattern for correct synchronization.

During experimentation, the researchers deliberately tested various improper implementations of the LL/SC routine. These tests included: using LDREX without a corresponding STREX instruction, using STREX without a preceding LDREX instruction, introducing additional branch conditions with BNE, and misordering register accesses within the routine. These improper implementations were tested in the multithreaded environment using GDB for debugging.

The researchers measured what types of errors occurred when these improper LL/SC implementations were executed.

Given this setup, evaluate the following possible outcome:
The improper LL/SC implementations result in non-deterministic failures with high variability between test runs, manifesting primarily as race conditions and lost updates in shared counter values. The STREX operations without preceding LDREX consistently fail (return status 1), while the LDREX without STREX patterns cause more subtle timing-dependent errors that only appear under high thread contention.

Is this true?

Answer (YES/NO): NO